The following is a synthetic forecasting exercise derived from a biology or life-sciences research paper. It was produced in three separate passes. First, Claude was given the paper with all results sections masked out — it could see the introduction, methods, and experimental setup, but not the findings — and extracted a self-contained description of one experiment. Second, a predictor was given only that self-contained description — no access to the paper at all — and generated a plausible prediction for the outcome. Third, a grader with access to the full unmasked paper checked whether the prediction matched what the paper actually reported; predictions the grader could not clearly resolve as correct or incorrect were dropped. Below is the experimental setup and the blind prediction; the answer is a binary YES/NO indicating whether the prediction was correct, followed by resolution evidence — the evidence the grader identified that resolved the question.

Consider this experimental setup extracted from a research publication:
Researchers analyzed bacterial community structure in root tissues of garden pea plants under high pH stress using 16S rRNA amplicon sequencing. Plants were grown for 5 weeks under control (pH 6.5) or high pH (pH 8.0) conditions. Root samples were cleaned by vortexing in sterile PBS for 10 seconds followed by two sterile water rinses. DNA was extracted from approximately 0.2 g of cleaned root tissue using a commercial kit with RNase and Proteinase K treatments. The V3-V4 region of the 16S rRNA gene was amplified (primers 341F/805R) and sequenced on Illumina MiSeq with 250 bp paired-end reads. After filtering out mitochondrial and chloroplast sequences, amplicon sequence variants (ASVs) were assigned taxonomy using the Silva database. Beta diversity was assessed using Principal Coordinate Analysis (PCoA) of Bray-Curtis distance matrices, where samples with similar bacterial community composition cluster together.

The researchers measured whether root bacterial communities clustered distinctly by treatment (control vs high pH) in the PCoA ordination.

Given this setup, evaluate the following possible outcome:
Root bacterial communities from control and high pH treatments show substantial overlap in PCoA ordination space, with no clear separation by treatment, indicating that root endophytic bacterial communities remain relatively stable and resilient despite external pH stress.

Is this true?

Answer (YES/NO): NO